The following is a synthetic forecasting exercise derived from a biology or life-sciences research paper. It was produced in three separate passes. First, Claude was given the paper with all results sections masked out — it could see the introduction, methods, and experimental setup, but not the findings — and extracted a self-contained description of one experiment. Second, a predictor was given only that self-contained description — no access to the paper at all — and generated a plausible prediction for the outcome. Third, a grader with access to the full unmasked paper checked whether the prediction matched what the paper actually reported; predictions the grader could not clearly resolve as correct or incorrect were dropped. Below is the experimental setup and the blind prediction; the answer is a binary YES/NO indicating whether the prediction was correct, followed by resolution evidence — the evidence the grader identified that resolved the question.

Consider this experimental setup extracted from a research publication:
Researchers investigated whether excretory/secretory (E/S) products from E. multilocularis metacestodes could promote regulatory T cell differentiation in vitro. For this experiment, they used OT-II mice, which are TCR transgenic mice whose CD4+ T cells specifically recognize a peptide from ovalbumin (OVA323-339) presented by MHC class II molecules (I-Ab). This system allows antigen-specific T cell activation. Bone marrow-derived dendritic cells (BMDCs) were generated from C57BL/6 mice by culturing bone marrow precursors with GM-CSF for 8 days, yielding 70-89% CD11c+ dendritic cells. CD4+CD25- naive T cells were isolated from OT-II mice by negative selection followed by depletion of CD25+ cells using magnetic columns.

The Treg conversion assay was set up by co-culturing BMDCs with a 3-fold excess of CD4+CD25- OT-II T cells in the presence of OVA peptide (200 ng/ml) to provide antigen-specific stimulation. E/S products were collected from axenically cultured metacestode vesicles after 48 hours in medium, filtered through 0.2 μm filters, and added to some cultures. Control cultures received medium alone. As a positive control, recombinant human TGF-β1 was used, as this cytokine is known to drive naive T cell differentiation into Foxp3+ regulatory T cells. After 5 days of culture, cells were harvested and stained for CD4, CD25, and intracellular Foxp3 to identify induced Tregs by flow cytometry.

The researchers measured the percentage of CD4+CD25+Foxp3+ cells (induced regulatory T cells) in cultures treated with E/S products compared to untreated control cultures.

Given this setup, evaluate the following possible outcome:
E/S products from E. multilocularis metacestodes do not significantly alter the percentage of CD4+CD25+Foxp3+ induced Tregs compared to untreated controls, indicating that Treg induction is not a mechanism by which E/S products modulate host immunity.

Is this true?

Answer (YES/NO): NO